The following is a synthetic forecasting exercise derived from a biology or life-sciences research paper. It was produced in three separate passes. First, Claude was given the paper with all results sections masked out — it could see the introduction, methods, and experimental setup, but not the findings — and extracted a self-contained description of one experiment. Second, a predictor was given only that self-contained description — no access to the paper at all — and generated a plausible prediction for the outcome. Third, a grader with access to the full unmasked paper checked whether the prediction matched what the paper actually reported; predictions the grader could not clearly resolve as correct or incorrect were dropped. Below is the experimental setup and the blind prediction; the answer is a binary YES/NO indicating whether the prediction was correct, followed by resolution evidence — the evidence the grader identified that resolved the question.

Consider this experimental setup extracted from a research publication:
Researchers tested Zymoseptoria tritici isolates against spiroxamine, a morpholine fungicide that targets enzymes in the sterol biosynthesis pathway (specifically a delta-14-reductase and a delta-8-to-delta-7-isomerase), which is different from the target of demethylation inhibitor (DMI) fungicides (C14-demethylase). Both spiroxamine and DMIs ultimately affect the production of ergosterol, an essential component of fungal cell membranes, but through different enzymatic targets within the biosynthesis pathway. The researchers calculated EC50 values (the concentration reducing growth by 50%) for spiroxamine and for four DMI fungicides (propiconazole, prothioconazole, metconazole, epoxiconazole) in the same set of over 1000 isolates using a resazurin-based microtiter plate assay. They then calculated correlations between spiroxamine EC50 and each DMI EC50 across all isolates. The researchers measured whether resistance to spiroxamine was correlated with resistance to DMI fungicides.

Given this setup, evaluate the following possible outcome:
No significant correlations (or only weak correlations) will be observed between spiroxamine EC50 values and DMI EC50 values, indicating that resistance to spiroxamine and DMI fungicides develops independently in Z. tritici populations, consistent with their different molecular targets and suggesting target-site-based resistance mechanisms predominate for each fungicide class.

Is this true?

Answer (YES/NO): NO